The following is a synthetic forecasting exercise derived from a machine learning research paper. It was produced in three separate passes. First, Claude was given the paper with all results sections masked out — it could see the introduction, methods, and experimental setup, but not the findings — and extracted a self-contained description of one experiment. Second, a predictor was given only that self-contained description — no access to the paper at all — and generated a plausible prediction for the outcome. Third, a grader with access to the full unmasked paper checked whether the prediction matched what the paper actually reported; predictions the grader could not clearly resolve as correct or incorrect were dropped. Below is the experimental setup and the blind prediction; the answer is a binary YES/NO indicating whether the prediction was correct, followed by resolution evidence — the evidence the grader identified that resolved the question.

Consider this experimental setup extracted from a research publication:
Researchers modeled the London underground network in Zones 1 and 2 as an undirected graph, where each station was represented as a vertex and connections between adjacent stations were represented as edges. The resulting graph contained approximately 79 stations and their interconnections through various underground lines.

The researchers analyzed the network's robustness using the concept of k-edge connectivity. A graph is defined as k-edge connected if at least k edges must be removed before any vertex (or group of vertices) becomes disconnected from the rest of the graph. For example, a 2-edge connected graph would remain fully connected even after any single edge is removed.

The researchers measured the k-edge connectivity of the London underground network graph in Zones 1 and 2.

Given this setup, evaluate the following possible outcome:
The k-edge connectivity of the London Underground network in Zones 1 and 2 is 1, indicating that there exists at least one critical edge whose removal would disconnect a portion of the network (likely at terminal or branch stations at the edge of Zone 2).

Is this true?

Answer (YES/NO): YES